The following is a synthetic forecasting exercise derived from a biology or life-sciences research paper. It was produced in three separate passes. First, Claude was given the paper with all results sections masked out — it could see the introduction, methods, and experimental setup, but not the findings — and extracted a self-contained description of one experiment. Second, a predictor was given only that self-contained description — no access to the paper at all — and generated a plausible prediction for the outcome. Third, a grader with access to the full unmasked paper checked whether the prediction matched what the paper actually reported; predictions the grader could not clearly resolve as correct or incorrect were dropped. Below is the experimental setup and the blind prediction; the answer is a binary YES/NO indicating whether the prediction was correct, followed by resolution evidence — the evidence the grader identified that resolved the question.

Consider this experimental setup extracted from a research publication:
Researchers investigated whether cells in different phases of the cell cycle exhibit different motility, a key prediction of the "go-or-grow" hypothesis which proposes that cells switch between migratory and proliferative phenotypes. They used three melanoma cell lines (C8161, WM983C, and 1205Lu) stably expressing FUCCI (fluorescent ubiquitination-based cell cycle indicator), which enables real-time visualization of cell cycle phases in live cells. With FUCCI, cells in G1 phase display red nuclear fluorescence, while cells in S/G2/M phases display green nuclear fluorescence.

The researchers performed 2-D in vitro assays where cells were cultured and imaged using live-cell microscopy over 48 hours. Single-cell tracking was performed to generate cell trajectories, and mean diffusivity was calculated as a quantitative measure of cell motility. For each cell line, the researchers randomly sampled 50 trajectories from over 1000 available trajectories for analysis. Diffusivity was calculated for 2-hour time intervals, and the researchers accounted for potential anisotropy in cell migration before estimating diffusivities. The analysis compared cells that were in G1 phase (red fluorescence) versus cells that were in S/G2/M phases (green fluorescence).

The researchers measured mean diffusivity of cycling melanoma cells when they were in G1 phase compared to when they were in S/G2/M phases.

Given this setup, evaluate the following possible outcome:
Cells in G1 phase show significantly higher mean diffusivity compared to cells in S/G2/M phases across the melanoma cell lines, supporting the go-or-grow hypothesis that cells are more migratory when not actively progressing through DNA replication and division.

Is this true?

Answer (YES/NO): NO